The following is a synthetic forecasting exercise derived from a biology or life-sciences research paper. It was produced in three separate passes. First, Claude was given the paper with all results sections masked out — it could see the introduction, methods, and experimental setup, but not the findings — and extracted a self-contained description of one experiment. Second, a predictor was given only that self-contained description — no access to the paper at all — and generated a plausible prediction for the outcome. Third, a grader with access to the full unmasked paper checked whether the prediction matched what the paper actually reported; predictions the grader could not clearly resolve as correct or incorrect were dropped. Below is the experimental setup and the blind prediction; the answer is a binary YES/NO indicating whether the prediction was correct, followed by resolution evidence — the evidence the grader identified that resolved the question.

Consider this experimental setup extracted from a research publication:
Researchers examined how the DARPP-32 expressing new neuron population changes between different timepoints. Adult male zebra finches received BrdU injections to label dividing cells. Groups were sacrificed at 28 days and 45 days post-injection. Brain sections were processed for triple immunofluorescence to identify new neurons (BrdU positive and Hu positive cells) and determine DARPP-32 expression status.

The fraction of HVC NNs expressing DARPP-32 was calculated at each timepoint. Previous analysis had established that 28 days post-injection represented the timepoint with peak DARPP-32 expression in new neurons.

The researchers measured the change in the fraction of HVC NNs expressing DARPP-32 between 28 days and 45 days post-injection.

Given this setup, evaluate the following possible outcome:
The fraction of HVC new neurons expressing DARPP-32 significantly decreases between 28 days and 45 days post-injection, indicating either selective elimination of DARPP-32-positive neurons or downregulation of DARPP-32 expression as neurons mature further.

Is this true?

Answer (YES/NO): YES